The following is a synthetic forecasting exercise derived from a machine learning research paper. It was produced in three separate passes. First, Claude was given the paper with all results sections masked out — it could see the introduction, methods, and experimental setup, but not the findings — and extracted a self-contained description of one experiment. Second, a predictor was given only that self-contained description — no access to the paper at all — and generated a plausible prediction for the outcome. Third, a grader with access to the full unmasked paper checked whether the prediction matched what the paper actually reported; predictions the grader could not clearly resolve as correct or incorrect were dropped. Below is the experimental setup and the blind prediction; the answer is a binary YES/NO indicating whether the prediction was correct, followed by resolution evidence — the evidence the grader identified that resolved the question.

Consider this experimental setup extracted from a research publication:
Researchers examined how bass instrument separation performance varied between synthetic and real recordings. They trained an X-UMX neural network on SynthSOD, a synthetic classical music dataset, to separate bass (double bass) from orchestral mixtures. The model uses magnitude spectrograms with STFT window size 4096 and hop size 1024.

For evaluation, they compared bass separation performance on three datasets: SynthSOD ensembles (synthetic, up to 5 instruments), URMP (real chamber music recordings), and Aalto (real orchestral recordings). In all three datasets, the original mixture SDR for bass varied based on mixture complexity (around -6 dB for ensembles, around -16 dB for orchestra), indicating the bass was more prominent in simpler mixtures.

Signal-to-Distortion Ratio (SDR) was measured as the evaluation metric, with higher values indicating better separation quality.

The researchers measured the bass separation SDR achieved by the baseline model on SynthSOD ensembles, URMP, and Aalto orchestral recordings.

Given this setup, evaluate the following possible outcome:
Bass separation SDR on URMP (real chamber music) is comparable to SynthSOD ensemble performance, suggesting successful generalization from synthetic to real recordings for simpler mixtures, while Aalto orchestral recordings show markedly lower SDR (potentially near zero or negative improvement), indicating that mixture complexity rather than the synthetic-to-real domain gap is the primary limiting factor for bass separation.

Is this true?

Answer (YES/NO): NO